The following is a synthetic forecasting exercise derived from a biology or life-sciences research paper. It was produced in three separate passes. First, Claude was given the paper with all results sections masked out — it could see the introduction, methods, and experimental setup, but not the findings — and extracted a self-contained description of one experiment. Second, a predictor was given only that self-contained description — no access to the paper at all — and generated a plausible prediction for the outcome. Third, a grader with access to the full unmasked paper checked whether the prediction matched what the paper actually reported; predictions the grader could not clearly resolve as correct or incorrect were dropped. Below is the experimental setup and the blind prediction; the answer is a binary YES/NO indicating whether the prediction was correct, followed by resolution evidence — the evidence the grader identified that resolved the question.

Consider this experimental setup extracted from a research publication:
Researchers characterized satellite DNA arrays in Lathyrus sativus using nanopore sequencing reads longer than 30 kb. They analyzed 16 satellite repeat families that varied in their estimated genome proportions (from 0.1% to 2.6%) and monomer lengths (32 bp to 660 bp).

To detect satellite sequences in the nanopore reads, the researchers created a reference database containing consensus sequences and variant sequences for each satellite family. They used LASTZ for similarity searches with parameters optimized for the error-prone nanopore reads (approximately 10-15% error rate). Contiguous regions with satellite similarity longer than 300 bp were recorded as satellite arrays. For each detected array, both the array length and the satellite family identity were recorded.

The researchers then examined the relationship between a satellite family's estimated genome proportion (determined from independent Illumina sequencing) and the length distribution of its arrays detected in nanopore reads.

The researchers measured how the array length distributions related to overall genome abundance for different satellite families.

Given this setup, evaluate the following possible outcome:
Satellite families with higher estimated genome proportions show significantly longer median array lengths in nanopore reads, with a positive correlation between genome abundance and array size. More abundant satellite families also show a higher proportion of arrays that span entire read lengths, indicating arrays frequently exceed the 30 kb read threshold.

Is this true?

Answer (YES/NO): NO